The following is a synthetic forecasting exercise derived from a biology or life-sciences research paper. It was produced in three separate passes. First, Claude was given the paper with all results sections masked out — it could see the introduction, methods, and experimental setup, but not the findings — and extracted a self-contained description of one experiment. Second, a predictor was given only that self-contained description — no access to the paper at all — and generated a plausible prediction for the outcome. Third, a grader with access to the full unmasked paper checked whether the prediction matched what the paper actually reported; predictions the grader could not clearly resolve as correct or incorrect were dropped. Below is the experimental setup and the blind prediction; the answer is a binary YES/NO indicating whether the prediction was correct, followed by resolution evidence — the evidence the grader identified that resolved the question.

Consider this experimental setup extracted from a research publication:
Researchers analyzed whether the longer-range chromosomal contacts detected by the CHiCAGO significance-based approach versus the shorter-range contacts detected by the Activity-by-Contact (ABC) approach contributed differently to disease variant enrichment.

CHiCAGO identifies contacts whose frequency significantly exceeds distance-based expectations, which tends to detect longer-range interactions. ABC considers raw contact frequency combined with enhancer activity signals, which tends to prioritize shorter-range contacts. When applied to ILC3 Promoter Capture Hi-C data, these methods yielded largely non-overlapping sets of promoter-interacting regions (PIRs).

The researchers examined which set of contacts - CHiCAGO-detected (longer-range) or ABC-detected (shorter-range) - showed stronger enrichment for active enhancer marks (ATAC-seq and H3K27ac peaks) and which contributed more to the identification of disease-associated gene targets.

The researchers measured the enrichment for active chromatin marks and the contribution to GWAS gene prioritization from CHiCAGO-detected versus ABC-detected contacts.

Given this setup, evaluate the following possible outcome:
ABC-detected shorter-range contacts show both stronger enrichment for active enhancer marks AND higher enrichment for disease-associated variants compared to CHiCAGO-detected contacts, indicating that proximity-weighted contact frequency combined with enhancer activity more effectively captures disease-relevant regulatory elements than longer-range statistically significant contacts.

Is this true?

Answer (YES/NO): NO